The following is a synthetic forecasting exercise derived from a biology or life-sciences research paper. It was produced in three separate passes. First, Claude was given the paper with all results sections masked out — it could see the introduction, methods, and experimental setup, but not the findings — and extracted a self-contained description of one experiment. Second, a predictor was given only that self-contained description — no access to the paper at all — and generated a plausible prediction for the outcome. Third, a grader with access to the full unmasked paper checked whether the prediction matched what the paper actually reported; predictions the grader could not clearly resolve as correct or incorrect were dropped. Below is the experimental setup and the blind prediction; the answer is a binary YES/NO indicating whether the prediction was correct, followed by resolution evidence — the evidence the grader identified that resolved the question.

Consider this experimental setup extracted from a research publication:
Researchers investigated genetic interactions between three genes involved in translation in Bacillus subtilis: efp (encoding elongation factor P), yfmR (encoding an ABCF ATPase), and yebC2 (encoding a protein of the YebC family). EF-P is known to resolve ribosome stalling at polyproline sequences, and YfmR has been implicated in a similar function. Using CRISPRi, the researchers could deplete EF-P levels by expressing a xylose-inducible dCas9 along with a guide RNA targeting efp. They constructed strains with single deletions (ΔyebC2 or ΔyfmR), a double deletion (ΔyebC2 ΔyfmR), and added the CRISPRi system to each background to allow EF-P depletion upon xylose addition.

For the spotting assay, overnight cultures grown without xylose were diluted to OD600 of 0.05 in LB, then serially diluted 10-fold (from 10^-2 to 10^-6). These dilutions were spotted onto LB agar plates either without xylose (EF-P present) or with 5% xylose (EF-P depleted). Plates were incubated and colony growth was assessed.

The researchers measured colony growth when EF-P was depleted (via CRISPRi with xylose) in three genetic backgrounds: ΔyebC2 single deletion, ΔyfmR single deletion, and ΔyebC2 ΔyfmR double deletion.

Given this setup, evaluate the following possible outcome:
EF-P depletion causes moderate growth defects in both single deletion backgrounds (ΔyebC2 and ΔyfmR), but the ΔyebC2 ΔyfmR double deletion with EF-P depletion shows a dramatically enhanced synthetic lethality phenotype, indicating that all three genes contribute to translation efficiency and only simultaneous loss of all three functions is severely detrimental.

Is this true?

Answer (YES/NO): NO